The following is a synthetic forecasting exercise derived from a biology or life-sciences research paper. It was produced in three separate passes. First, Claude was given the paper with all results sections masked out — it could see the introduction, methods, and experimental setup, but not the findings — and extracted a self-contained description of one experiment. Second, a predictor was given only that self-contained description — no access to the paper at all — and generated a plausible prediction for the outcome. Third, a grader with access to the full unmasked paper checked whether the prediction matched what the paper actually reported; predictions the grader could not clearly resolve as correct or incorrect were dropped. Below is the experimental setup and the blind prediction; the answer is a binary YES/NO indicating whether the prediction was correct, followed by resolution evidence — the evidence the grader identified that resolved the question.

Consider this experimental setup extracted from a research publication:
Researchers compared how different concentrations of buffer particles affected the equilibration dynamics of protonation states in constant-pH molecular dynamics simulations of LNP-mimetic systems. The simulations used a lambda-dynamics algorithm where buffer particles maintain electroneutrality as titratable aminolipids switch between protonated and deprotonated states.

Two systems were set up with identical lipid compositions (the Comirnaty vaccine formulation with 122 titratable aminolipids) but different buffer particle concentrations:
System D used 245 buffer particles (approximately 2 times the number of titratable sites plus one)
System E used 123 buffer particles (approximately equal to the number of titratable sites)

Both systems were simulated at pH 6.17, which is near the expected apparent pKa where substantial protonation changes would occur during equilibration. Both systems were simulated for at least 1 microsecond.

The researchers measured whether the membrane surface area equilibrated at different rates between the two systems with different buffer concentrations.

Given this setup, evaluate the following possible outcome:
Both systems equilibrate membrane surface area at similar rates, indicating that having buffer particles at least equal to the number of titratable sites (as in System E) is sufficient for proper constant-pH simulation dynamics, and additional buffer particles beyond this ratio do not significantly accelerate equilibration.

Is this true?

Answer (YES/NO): NO